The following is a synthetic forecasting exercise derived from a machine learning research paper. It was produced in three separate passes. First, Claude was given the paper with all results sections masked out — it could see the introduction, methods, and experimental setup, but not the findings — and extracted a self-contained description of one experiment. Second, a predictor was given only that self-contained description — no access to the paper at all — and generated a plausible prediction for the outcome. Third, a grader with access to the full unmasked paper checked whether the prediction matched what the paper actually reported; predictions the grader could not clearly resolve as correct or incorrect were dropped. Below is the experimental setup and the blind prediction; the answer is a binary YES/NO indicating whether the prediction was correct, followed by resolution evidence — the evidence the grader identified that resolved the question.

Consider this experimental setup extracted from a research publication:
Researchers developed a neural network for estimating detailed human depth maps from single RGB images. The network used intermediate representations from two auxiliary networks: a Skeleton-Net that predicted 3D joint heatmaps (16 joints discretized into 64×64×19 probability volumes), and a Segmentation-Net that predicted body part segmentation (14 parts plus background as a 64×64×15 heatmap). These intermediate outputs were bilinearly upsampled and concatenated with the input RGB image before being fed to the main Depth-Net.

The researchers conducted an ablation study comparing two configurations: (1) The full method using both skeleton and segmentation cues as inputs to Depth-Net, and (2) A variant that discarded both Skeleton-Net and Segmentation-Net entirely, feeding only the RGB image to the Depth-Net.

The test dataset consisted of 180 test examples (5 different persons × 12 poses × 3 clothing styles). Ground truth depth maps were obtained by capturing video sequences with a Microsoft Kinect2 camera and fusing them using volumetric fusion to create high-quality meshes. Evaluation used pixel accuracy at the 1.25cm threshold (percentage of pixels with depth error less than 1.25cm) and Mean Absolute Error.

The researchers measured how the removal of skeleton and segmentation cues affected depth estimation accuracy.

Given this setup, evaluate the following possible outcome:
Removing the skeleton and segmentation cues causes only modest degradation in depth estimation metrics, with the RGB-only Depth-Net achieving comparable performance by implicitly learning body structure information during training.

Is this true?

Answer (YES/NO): NO